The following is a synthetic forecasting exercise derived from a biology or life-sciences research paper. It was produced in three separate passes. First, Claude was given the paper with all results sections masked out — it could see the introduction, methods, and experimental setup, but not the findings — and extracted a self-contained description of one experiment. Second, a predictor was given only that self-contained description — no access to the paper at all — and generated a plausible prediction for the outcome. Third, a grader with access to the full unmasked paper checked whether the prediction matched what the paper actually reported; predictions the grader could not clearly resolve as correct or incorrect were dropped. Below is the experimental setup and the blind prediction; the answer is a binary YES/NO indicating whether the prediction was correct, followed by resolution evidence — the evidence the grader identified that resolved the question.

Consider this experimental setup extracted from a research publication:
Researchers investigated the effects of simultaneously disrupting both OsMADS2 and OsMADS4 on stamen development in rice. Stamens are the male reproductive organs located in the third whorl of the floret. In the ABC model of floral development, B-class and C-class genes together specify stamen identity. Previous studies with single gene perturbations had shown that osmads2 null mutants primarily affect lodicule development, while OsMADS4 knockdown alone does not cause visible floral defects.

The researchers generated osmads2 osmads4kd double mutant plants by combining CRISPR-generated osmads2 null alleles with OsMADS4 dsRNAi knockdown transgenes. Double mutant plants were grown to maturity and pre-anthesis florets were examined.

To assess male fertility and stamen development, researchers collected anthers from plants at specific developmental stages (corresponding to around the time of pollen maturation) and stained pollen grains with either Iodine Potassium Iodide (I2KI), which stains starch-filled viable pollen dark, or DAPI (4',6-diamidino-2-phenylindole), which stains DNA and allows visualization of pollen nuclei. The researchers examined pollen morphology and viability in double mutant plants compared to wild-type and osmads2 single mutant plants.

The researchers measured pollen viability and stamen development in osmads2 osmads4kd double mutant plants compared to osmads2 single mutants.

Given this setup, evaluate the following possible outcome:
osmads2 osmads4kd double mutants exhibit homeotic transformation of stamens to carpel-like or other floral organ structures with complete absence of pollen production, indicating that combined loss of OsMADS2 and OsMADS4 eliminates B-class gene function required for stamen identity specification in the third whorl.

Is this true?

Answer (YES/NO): NO